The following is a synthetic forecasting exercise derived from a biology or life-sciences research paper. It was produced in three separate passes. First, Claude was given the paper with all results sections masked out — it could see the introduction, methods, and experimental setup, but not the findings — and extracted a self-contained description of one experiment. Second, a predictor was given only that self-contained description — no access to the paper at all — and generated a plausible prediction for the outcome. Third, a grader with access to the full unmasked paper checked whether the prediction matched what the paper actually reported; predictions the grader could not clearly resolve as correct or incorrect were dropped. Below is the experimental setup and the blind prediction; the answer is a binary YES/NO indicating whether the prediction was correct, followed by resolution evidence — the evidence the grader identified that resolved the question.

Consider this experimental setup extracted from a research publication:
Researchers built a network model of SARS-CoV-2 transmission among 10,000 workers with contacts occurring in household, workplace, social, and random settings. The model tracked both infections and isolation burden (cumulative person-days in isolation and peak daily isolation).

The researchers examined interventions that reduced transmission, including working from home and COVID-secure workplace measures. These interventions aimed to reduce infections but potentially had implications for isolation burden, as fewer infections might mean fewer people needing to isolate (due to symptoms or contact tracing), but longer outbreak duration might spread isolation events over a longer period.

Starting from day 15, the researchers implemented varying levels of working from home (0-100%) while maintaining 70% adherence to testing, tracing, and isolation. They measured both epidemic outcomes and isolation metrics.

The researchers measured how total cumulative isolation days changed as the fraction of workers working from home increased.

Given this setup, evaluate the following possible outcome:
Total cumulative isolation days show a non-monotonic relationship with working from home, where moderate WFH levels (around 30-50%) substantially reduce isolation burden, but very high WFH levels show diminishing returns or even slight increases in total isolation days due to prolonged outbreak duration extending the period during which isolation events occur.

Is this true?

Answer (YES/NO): NO